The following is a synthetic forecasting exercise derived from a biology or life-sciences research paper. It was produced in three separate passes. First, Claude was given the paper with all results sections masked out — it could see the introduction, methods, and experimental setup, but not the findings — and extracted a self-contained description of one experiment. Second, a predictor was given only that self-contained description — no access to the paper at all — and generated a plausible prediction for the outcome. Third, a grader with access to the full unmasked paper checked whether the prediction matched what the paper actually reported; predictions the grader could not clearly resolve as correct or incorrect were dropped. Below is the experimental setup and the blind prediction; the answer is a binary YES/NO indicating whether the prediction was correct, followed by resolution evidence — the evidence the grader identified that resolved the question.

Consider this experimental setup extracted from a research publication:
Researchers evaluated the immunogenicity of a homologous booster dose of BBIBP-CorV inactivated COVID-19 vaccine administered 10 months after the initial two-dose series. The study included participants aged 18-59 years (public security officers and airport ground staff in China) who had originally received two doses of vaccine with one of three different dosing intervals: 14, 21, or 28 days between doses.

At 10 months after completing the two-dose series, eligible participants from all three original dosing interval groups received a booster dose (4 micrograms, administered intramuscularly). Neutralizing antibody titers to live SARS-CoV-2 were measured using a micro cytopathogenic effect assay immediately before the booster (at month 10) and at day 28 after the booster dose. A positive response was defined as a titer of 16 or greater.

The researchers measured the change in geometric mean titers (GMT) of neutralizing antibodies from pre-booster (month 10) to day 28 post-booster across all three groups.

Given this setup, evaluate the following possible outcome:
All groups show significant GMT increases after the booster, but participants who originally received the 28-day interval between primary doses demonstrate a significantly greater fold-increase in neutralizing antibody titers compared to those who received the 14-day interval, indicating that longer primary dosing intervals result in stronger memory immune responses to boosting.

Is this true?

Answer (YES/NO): NO